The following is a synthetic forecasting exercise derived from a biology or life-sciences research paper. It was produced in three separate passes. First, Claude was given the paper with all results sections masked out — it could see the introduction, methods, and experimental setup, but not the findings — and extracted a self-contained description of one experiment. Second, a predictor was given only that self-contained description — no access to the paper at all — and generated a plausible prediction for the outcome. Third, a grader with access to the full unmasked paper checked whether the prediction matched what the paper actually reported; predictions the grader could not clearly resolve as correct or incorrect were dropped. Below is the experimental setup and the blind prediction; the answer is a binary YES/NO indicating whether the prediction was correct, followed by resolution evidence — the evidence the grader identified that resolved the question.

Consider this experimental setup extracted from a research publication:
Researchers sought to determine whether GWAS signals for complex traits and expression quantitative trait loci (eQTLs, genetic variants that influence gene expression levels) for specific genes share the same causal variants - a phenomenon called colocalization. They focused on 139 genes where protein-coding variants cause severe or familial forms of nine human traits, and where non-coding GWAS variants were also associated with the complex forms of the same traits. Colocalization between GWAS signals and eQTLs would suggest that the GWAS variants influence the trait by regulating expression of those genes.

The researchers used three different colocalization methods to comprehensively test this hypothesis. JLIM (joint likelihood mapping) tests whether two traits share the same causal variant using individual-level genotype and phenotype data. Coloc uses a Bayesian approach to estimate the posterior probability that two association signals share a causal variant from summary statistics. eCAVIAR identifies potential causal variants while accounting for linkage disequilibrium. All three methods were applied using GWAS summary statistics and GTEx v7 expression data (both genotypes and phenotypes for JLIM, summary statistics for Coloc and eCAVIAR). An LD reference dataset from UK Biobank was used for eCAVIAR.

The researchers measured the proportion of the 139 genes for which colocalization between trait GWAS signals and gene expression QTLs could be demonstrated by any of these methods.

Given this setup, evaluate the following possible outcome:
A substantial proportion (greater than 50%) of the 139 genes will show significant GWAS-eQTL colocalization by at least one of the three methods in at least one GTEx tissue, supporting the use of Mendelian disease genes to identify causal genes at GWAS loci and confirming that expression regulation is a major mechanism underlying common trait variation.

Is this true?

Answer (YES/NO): NO